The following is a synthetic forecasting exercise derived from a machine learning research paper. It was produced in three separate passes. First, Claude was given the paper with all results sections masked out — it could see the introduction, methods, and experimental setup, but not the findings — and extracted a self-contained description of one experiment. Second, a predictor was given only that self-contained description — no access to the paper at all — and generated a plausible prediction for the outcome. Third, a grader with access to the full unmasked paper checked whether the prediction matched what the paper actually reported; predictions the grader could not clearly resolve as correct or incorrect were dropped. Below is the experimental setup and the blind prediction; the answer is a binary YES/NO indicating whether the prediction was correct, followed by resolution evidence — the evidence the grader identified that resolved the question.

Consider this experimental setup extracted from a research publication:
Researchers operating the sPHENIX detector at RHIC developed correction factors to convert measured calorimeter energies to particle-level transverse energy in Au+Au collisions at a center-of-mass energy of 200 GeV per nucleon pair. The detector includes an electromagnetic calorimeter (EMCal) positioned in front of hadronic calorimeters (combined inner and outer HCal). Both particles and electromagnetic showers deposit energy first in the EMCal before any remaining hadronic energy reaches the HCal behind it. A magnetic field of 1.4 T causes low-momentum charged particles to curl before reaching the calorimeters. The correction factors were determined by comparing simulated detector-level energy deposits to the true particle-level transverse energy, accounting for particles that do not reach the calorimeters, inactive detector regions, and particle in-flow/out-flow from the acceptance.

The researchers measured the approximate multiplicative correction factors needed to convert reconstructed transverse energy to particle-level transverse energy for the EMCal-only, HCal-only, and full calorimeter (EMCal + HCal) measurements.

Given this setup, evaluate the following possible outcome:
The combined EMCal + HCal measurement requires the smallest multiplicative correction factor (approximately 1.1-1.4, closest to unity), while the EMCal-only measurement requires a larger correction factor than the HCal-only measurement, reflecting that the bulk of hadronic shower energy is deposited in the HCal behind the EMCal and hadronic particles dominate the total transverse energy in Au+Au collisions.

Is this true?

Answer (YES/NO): NO